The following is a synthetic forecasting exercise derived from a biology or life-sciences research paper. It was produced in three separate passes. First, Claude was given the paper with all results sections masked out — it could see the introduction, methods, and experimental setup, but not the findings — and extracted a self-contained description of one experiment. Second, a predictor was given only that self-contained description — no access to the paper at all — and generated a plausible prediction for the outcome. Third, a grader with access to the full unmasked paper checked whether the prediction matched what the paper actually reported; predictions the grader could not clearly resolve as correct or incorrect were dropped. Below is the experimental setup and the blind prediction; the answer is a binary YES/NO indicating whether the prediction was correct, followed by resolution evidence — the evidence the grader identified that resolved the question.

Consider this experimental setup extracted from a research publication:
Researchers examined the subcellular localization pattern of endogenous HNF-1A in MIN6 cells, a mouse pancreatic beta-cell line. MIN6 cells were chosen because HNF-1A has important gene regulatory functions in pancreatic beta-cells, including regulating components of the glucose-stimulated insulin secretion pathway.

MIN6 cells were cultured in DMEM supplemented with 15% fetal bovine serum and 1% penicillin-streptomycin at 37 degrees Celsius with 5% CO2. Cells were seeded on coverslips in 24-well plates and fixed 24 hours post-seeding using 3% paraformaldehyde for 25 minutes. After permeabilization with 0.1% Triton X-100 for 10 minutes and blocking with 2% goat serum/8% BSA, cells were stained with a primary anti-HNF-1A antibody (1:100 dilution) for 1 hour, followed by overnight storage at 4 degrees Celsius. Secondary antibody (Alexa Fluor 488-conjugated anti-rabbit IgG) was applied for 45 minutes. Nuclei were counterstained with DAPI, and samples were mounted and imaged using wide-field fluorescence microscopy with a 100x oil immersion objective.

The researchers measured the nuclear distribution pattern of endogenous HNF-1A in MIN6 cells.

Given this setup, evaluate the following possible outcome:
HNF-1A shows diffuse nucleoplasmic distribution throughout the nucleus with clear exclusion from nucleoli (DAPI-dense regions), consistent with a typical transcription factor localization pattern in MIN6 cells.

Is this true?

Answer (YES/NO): NO